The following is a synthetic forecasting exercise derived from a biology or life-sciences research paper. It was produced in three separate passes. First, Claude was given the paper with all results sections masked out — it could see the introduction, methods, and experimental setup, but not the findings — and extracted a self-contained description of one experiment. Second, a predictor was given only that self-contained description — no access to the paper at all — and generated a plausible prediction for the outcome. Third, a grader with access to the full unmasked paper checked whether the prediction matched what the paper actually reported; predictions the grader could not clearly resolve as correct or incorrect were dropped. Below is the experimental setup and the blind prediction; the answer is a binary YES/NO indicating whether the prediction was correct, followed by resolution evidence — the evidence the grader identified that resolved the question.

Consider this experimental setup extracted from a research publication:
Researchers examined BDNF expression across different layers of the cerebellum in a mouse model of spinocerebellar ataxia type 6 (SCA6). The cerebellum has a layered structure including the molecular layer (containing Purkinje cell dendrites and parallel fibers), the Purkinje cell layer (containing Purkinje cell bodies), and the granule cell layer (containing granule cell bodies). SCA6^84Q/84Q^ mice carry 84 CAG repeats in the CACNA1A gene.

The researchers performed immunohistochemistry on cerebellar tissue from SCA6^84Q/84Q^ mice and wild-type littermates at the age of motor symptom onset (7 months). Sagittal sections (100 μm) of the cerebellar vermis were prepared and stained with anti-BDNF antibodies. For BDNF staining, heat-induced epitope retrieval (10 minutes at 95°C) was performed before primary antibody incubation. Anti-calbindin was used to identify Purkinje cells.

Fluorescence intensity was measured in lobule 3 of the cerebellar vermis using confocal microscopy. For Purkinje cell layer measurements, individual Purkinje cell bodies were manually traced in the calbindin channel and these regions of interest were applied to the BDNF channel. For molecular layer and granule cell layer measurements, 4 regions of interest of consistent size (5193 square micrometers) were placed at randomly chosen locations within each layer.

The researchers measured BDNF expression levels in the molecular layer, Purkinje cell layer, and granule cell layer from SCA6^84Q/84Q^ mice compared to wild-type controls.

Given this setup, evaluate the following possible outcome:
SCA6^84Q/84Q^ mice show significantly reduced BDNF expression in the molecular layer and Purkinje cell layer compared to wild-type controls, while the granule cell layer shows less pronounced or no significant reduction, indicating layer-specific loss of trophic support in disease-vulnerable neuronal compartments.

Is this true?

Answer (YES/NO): NO